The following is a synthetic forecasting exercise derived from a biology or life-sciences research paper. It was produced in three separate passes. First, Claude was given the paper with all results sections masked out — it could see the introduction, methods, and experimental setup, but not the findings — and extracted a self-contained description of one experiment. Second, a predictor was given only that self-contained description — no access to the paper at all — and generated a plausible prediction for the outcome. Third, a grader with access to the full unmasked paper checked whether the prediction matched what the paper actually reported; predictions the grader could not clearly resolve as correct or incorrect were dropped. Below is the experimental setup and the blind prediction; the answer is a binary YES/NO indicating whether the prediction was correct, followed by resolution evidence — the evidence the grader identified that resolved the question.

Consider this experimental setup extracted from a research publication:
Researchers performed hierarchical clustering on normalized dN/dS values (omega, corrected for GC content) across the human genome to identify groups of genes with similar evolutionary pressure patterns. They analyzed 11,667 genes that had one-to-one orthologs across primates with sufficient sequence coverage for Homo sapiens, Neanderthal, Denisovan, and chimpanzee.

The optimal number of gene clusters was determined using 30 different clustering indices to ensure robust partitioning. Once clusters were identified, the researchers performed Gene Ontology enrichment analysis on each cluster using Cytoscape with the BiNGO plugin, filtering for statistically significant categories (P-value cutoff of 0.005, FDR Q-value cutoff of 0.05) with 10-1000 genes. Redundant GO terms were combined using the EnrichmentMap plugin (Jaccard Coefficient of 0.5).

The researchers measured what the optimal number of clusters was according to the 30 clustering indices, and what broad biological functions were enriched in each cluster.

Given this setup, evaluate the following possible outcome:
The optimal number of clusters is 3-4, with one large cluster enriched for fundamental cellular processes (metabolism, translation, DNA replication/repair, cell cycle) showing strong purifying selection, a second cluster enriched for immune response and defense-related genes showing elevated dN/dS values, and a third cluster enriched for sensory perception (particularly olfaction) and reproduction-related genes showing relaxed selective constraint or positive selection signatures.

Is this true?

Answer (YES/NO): NO